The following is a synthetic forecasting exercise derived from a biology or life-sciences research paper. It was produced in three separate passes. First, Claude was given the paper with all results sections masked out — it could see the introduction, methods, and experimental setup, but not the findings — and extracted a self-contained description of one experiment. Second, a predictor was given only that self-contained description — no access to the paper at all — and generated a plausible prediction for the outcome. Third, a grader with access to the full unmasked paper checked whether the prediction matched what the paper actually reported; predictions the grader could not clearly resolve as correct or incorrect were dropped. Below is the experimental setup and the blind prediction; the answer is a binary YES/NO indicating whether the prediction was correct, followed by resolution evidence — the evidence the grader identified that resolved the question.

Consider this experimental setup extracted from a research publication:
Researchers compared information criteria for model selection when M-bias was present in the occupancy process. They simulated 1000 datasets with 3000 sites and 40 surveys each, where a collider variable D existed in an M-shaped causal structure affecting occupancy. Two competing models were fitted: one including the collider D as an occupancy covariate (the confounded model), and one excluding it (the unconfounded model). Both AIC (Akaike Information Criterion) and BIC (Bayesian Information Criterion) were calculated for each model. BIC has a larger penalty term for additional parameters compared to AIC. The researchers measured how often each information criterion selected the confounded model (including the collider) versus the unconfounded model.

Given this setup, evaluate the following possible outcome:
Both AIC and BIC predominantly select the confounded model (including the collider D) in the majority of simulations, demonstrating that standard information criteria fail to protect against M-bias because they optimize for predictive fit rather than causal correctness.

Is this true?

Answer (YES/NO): YES